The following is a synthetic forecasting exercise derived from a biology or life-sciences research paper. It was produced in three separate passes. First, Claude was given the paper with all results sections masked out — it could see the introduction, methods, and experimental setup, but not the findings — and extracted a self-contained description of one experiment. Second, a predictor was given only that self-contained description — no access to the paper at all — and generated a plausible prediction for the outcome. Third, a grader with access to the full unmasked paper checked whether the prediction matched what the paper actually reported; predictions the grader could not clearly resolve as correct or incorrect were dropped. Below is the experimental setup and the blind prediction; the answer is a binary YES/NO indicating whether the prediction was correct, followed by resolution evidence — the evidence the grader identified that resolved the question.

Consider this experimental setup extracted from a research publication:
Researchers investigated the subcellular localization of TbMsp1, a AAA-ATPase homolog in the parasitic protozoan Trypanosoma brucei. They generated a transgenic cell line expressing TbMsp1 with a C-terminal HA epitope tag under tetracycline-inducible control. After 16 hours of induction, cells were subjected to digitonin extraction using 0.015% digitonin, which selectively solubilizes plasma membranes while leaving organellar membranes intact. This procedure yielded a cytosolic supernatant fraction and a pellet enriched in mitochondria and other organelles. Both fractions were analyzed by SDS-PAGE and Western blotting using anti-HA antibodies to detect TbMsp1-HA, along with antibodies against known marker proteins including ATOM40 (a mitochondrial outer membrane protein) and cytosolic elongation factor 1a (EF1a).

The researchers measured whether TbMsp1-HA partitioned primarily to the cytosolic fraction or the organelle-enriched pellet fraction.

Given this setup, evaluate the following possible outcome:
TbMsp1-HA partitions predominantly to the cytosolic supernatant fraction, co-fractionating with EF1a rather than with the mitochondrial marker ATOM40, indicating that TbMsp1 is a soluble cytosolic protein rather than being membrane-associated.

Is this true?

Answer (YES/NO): NO